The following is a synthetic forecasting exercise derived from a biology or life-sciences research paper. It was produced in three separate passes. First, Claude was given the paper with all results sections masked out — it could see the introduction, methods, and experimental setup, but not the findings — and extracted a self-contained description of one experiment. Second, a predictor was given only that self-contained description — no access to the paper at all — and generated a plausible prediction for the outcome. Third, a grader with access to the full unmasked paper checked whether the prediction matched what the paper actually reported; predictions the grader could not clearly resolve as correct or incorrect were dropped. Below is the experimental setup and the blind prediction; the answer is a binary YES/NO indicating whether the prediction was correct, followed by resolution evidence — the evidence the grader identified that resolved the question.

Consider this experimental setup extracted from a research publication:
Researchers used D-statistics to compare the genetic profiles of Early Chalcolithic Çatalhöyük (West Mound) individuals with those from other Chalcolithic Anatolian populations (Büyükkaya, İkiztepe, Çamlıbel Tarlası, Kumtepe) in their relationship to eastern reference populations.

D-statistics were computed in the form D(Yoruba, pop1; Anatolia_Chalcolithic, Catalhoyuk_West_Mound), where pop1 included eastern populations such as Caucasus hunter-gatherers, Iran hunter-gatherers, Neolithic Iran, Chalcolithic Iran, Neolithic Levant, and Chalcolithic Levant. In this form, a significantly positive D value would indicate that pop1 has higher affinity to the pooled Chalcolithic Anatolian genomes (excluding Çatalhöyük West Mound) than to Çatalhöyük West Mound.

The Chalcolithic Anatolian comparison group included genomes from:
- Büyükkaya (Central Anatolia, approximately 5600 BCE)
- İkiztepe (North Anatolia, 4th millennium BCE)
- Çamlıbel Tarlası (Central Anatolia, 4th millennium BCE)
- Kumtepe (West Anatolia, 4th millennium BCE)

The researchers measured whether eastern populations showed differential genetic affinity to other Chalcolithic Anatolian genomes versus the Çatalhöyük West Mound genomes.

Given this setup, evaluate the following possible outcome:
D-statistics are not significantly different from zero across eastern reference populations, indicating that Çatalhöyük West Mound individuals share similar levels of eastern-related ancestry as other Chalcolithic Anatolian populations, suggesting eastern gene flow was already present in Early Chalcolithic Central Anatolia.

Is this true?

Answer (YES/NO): NO